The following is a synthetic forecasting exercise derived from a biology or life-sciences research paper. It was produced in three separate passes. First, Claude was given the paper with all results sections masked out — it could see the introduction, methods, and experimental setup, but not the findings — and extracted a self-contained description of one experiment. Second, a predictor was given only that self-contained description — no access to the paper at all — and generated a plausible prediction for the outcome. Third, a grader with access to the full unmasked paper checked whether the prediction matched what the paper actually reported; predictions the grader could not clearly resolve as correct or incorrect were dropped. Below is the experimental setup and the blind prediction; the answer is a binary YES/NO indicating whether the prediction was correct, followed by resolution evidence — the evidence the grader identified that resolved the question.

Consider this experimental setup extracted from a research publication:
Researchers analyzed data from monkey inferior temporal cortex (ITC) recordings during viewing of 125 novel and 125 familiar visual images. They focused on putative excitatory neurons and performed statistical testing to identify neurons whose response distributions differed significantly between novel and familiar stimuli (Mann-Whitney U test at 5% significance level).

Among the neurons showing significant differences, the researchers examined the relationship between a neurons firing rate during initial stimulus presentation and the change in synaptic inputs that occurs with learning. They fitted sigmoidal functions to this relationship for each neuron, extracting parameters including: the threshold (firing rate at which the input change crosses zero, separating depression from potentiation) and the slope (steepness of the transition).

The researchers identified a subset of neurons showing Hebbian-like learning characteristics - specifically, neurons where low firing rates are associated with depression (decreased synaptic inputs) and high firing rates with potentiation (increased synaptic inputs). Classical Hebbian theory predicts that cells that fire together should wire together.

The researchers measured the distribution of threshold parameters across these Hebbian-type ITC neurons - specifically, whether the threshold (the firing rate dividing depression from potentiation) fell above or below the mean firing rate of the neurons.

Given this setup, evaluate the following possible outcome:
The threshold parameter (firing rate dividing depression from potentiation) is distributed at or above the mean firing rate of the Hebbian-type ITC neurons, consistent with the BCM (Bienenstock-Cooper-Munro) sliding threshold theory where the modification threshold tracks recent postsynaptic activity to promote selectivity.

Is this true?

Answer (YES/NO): YES